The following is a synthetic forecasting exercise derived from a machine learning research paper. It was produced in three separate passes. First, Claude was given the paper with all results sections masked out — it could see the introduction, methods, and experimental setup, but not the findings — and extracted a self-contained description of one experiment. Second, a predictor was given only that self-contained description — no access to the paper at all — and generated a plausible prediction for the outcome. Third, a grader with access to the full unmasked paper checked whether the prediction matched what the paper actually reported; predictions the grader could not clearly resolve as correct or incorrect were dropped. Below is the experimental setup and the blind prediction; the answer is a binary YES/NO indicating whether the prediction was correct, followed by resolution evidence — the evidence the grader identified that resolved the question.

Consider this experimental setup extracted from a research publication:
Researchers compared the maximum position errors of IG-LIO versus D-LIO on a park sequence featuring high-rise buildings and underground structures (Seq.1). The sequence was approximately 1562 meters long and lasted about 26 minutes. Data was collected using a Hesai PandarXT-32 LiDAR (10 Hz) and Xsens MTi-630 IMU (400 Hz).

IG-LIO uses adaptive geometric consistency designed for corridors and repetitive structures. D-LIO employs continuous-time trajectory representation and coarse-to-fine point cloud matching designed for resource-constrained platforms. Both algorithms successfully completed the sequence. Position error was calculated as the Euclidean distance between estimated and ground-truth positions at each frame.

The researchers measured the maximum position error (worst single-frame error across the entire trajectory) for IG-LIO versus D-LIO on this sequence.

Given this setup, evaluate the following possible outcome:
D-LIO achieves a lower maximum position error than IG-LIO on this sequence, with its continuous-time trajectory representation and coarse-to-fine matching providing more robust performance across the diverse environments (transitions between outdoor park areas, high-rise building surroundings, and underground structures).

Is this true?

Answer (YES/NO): YES